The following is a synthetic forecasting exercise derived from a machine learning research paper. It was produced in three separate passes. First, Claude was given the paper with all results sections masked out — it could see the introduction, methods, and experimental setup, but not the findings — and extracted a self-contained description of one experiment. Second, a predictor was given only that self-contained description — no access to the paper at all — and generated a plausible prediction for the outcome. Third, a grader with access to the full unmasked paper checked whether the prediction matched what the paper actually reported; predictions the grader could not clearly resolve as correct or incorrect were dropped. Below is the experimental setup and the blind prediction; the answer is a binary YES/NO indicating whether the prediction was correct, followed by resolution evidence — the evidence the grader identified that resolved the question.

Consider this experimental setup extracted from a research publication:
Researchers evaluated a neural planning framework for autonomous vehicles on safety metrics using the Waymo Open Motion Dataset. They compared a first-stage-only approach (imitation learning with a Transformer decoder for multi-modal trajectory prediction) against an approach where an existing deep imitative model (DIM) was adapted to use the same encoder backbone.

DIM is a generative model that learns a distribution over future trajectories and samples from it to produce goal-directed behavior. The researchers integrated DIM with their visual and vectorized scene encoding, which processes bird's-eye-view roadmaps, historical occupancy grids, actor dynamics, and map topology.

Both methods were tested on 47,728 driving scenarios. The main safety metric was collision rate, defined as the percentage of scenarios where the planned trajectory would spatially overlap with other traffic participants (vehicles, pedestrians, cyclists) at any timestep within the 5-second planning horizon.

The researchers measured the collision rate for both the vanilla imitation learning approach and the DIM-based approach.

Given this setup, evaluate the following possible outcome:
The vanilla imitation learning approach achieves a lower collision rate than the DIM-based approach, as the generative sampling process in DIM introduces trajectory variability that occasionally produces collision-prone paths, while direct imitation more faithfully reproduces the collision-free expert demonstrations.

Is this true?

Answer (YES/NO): YES